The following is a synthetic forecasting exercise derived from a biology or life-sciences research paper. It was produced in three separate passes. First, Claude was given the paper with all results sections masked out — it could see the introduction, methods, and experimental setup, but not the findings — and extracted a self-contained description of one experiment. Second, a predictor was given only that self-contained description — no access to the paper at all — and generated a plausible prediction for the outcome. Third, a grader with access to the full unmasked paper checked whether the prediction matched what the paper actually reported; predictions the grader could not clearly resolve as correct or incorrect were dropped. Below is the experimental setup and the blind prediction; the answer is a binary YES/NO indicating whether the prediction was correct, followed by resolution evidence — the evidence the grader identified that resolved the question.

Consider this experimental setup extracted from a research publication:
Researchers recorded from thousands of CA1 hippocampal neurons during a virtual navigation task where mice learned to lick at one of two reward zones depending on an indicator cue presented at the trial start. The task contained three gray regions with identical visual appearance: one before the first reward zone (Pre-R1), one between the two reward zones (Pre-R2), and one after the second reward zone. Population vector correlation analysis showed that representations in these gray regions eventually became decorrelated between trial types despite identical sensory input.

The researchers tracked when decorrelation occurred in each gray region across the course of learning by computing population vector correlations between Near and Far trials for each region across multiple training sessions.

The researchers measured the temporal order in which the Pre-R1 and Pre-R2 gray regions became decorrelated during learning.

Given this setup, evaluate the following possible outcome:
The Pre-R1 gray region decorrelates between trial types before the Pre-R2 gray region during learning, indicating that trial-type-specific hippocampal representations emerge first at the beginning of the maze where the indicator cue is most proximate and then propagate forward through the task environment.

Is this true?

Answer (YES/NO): NO